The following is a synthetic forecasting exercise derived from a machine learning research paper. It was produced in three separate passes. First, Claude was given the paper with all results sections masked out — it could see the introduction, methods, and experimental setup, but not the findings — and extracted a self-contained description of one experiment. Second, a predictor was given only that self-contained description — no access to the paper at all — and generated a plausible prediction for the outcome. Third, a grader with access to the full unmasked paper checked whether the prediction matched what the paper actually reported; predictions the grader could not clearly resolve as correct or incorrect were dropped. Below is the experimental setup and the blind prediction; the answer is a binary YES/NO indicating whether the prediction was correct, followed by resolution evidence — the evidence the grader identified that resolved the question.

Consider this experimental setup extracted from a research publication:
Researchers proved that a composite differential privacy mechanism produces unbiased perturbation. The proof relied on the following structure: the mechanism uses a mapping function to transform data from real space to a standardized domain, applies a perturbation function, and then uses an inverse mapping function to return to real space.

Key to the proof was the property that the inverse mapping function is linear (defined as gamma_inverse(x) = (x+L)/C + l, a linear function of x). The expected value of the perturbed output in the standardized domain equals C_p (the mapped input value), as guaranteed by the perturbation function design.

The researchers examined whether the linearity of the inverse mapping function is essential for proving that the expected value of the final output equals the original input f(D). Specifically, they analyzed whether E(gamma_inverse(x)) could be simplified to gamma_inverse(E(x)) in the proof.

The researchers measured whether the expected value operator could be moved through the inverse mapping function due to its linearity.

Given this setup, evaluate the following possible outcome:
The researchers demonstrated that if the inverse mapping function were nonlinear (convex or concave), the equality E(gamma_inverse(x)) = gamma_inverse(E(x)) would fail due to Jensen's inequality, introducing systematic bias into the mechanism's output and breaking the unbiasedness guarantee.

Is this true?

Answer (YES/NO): NO